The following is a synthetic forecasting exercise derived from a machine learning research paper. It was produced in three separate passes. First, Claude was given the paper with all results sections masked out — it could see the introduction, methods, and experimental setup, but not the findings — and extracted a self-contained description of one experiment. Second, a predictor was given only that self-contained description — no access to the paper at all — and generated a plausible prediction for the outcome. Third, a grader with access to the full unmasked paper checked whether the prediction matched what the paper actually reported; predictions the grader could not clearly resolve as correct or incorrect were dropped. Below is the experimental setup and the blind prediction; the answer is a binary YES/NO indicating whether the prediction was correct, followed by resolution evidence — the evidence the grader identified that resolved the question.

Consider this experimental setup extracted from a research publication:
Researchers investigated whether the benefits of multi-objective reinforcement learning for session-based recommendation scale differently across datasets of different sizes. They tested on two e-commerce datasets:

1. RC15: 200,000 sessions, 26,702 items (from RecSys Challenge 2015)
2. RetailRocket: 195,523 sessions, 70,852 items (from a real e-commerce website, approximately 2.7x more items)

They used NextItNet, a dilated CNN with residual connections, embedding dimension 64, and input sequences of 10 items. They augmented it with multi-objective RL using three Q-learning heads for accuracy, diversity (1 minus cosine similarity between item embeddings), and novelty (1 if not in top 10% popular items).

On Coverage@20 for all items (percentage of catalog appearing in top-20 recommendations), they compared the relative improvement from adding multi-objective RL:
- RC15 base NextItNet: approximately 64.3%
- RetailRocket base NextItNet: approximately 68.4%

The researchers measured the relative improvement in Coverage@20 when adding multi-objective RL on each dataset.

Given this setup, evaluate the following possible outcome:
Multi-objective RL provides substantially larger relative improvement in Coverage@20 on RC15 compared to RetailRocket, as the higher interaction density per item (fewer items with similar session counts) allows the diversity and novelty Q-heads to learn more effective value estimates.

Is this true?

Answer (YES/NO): NO